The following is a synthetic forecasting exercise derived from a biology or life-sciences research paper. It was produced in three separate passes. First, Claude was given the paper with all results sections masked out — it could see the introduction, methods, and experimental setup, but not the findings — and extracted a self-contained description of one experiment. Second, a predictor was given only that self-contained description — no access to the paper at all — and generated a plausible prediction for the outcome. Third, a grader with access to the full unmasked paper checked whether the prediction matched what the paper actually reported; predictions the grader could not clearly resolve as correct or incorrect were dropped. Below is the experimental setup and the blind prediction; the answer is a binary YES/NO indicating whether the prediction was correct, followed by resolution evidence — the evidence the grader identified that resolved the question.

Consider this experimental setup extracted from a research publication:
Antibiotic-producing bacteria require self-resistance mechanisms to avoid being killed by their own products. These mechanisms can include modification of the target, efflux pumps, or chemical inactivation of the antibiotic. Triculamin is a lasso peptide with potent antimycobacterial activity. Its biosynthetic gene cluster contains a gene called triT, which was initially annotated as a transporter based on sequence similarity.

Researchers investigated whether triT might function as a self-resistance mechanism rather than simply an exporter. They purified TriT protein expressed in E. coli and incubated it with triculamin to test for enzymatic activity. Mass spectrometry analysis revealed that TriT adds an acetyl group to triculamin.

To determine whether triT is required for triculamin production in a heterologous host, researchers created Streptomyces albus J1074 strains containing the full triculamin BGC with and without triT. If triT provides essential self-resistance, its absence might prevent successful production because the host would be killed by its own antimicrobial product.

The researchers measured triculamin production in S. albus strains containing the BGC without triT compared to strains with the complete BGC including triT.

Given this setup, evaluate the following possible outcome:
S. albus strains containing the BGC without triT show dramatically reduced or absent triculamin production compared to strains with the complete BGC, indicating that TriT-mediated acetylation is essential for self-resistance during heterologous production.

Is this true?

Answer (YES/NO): YES